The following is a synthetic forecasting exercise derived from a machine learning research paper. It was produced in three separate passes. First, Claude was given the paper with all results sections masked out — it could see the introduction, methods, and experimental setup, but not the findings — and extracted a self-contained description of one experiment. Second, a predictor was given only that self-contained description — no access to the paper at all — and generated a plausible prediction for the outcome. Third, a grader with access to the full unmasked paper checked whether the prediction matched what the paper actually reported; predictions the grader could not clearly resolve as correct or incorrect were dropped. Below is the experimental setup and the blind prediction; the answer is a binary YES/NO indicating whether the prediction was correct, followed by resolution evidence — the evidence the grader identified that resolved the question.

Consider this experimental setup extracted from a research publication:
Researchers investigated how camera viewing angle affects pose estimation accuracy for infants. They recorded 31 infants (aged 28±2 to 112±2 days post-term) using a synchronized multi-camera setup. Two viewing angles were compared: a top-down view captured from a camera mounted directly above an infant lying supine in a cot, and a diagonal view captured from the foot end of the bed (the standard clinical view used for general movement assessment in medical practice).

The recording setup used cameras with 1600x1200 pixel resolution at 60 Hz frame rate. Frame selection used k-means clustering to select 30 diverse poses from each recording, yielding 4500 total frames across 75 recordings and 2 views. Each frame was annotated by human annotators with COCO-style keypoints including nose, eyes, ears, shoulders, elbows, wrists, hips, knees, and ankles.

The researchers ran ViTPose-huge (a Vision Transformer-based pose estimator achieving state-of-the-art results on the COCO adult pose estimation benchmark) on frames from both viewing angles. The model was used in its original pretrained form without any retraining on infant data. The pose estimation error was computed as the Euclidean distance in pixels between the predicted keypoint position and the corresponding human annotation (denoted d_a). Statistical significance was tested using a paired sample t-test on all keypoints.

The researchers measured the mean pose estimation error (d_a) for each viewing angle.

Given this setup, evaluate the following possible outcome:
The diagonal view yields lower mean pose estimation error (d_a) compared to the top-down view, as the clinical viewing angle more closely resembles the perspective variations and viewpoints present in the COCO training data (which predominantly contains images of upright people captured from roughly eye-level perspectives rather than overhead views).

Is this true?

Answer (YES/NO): NO